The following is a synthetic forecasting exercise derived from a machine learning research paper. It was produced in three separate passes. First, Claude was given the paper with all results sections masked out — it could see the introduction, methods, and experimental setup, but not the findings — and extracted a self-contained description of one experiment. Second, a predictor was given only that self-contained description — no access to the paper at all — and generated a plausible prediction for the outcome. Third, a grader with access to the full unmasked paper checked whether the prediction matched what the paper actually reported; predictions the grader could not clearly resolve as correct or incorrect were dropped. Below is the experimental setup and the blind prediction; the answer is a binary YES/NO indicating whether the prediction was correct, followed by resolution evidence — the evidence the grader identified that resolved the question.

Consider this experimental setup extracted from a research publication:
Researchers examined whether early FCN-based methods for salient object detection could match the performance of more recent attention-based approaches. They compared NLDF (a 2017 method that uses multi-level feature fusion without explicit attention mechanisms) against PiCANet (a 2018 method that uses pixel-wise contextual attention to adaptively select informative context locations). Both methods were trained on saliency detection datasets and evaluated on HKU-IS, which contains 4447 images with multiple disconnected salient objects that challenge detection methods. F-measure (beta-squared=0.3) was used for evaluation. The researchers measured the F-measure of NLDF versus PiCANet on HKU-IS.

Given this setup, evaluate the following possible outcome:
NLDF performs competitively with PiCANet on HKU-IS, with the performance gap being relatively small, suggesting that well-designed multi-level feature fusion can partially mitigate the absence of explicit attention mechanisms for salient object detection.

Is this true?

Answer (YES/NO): NO